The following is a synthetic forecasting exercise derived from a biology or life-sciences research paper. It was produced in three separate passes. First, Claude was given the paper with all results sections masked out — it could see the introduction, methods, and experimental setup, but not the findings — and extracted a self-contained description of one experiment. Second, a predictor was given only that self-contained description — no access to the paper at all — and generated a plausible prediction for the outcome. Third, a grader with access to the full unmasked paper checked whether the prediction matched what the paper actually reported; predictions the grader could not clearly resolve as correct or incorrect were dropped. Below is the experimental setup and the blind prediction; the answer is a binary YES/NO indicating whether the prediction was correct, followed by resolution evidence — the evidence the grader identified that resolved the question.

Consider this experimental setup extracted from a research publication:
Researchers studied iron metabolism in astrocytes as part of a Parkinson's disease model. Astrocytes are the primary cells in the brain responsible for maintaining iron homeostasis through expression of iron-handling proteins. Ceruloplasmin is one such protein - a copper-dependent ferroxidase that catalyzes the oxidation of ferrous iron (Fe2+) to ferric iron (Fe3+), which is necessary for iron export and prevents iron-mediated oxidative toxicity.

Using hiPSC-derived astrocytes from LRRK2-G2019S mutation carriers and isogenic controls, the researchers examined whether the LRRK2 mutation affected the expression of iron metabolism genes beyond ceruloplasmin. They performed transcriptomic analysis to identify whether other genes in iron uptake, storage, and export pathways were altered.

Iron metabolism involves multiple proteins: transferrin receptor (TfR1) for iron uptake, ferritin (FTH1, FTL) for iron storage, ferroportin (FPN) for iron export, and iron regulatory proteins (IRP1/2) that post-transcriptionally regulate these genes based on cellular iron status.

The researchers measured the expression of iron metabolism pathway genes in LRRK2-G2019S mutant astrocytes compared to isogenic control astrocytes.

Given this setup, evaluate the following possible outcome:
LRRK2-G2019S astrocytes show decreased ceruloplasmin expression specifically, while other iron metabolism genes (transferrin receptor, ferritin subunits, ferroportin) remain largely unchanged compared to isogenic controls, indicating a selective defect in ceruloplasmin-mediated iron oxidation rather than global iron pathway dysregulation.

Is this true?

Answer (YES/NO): NO